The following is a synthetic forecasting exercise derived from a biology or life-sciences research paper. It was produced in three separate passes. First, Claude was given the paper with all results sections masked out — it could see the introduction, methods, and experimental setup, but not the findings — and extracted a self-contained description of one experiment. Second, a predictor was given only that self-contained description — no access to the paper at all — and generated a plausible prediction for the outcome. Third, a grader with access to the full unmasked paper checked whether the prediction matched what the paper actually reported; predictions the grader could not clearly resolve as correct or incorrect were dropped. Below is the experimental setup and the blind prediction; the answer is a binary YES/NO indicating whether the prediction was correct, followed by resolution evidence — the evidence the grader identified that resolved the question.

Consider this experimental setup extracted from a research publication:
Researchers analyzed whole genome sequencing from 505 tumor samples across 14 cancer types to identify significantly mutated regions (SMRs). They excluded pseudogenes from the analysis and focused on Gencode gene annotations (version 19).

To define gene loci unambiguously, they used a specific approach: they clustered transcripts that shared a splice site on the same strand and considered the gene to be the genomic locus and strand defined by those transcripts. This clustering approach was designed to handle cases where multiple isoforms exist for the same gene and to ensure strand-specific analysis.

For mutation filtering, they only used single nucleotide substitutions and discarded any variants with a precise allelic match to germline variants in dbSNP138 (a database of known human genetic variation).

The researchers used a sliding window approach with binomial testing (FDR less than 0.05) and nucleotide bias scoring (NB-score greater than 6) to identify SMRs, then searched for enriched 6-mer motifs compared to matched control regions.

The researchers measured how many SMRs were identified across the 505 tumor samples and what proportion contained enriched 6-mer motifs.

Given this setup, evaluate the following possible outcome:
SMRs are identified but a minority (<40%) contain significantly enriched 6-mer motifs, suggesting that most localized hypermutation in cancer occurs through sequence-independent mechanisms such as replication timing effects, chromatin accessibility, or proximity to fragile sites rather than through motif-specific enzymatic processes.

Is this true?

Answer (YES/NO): NO